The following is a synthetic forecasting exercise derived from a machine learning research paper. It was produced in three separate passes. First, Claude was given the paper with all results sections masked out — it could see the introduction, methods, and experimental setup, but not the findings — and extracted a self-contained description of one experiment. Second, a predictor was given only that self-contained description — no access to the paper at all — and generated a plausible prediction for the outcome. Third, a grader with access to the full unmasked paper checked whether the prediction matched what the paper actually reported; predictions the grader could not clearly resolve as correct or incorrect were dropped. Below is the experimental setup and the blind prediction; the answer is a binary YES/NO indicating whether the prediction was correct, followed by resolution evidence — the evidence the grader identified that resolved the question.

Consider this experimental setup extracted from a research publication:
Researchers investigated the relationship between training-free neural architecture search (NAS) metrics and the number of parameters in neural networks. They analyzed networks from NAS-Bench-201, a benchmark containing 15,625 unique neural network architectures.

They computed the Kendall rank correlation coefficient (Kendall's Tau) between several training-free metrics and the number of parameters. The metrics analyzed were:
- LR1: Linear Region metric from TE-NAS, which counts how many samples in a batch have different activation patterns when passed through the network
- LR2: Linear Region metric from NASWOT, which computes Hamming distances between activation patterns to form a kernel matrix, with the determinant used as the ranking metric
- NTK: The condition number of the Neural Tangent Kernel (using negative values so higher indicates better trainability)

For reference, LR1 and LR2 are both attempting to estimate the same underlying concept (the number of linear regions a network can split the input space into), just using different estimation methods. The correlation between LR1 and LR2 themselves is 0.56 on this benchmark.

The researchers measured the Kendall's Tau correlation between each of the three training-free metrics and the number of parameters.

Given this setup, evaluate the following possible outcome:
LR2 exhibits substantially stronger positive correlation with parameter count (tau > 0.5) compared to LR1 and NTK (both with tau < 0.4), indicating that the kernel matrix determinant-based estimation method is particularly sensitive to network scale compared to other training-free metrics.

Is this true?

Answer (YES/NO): YES